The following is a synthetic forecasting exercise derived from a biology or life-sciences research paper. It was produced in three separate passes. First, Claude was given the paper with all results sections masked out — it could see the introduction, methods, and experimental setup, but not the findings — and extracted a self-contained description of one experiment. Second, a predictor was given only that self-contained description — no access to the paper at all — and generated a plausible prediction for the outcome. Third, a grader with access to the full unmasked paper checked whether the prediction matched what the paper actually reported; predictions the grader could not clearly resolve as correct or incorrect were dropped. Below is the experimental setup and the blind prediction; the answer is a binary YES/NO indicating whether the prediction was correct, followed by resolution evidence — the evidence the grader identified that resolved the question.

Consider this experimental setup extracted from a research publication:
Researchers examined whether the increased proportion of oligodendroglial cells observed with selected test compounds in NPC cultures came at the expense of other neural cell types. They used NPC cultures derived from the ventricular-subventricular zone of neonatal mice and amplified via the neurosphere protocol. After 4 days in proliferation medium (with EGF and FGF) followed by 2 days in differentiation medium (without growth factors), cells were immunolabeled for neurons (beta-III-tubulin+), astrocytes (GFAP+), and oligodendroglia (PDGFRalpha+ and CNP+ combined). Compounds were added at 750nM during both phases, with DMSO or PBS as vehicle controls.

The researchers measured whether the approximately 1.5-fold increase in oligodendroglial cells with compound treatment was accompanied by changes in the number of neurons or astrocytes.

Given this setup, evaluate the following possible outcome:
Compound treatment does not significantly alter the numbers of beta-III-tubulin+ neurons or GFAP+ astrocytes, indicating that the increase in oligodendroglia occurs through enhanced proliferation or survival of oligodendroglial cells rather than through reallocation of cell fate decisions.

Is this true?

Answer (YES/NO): NO